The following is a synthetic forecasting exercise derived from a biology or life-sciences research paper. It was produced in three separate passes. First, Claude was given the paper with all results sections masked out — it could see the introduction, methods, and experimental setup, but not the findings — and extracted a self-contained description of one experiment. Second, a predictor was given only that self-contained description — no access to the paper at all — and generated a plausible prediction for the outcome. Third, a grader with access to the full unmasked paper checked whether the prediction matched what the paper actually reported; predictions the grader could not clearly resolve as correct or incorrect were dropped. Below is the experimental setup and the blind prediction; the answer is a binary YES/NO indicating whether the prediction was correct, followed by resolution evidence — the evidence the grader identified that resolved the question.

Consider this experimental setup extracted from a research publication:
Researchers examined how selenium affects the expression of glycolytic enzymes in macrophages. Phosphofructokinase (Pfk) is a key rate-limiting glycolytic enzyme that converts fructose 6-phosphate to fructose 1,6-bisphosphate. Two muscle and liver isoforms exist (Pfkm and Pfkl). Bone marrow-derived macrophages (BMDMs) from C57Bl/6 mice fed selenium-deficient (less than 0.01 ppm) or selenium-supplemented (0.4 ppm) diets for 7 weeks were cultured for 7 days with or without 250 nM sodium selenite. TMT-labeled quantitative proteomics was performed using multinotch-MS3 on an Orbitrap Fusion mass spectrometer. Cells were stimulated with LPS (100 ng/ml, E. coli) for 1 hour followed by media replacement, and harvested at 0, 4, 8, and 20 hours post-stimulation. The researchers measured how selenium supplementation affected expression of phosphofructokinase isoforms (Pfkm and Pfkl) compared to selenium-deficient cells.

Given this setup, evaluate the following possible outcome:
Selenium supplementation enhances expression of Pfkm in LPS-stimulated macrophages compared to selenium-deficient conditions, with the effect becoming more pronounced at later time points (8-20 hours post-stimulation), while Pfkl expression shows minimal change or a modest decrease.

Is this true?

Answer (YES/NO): NO